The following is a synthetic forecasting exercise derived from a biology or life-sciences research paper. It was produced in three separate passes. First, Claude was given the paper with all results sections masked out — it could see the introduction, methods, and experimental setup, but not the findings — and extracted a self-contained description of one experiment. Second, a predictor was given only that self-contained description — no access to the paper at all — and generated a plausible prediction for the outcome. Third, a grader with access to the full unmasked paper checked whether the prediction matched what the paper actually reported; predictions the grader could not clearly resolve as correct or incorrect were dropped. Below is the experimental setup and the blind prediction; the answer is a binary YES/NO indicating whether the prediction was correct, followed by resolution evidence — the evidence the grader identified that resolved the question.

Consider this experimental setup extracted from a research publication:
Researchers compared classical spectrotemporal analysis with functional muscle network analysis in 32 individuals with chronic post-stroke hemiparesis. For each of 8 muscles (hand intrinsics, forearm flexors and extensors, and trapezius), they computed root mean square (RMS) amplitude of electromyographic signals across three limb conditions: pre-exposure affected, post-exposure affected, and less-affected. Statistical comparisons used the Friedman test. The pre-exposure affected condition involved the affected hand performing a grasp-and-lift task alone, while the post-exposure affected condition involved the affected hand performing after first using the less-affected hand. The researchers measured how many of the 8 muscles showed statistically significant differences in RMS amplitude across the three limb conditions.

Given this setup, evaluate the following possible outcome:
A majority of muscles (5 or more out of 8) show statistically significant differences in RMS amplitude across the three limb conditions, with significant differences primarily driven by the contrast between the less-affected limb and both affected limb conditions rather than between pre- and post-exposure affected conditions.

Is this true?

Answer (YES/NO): NO